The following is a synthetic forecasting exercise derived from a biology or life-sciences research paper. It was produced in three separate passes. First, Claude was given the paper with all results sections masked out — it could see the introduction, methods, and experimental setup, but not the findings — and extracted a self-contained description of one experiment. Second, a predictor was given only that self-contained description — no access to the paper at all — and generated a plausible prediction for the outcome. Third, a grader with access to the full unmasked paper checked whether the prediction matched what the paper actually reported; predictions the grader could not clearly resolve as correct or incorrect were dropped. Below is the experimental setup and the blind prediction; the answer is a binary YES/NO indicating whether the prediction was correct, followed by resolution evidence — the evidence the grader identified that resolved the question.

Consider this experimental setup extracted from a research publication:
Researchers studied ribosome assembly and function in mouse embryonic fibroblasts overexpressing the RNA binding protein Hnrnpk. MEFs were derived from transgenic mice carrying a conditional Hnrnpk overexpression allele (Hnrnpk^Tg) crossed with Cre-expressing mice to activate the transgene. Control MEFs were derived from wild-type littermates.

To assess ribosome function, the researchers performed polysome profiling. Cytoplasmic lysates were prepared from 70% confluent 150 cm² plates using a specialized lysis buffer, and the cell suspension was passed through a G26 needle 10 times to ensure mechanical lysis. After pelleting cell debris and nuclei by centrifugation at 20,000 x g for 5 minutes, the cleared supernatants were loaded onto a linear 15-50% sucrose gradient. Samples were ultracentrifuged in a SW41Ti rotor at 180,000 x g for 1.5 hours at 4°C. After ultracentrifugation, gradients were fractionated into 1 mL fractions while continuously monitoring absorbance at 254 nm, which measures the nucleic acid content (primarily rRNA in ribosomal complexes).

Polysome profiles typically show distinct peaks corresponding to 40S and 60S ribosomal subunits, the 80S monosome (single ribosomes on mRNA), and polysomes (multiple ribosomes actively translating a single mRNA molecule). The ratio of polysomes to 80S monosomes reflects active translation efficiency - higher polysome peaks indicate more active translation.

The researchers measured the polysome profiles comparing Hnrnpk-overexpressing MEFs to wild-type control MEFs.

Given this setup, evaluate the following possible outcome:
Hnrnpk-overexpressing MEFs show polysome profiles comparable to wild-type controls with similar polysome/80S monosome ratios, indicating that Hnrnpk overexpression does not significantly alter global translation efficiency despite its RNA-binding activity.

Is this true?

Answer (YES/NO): NO